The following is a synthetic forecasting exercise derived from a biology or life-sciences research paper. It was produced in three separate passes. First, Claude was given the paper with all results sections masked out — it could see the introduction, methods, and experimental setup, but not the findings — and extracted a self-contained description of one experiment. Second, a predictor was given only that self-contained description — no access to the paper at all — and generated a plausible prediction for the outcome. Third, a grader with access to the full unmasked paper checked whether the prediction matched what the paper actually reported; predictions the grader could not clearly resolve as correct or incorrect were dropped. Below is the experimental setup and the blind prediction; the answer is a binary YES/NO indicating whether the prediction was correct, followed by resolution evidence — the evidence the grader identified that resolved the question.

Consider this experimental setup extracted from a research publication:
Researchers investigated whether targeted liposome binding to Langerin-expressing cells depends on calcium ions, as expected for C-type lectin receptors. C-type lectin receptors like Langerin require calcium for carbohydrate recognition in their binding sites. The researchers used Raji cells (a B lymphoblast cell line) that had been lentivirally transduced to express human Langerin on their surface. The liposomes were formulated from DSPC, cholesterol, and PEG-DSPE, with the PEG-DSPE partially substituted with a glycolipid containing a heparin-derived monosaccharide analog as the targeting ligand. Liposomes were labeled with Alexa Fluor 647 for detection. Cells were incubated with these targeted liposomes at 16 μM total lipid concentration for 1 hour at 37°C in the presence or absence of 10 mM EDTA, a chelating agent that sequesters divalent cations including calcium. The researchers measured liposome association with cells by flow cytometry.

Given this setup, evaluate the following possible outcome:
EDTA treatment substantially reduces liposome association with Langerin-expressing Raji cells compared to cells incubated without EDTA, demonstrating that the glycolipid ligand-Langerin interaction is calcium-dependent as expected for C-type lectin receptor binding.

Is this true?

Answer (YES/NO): YES